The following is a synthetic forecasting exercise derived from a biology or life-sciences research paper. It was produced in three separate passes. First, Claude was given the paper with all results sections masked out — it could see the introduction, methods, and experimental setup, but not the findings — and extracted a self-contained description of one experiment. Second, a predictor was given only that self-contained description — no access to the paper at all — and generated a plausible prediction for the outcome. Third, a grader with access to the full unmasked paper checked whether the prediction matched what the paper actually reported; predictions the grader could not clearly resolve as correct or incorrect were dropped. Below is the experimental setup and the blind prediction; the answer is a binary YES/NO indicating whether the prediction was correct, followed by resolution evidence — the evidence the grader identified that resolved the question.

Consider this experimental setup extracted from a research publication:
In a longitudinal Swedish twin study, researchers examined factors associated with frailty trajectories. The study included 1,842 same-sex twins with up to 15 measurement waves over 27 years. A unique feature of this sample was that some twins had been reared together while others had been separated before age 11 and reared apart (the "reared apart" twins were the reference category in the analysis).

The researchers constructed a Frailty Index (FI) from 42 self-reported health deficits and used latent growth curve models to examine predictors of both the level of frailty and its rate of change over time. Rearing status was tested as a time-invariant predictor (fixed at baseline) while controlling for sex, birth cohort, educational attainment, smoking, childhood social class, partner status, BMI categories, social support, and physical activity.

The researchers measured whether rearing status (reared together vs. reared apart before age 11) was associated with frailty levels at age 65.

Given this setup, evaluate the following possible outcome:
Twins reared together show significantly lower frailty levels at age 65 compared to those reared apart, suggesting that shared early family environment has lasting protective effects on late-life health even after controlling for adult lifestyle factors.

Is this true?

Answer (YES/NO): YES